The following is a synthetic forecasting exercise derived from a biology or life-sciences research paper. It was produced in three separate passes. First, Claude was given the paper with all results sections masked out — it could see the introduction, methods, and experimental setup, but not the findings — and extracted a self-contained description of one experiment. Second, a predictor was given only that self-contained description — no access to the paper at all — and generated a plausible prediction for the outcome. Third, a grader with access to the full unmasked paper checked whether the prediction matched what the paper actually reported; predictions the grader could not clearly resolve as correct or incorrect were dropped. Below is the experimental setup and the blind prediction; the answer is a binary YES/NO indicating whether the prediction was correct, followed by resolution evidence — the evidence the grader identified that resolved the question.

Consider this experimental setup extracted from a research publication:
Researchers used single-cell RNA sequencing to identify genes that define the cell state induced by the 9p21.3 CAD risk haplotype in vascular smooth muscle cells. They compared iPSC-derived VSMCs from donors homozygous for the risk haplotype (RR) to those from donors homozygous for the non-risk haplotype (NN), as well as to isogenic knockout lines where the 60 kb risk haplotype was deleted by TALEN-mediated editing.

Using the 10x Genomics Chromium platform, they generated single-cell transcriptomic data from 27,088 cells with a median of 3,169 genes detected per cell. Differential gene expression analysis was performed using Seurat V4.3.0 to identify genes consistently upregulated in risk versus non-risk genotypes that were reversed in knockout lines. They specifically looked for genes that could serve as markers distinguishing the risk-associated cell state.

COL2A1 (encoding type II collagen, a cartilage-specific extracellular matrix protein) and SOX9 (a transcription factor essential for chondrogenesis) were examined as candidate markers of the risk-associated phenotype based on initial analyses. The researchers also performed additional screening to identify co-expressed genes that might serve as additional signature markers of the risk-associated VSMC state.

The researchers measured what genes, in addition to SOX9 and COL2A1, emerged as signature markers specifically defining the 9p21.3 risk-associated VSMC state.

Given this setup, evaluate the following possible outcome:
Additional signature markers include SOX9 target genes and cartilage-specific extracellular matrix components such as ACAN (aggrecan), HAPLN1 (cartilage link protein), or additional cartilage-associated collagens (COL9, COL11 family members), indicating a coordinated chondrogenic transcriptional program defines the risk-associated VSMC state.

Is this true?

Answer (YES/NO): NO